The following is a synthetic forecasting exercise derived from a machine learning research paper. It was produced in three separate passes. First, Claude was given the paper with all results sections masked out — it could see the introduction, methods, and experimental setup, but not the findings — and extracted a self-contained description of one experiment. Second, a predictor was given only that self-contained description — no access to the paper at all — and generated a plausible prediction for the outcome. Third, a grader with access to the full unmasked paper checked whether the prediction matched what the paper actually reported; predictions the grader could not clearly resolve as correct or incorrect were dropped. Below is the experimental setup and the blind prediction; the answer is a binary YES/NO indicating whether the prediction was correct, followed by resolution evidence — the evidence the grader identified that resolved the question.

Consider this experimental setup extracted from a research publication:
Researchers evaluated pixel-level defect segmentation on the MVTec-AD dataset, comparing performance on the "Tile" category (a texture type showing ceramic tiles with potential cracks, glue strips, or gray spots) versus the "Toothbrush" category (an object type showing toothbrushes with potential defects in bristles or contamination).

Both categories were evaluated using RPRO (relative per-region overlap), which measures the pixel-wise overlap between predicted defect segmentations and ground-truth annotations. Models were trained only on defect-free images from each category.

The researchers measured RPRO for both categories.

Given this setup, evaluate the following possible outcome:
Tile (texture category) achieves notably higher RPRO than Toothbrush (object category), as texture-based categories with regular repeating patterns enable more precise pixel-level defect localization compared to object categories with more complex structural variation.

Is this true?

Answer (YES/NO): NO